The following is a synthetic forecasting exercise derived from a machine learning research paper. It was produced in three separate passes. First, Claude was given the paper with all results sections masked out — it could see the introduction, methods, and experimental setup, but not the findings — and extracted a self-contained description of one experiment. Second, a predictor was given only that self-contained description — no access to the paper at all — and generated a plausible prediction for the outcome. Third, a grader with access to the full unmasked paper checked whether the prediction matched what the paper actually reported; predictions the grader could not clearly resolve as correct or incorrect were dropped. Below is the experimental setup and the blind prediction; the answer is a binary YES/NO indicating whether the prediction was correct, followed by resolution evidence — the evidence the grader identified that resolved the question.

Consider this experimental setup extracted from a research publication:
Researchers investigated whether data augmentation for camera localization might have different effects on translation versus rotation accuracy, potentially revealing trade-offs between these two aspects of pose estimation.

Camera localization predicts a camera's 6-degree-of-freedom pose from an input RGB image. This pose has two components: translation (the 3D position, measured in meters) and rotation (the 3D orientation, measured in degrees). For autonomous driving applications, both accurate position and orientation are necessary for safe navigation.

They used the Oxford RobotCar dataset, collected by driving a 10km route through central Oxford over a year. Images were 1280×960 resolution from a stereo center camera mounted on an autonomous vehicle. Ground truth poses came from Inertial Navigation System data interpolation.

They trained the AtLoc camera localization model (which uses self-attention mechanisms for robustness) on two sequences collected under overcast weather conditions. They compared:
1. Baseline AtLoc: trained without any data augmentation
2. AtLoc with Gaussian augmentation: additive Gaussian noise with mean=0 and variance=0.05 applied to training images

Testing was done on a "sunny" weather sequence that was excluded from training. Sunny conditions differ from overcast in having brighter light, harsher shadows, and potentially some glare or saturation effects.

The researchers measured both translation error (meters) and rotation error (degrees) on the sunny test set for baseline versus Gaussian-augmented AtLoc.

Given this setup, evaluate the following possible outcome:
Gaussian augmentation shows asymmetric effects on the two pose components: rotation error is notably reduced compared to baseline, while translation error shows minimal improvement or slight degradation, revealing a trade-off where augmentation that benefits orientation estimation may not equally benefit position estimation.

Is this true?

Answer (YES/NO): NO